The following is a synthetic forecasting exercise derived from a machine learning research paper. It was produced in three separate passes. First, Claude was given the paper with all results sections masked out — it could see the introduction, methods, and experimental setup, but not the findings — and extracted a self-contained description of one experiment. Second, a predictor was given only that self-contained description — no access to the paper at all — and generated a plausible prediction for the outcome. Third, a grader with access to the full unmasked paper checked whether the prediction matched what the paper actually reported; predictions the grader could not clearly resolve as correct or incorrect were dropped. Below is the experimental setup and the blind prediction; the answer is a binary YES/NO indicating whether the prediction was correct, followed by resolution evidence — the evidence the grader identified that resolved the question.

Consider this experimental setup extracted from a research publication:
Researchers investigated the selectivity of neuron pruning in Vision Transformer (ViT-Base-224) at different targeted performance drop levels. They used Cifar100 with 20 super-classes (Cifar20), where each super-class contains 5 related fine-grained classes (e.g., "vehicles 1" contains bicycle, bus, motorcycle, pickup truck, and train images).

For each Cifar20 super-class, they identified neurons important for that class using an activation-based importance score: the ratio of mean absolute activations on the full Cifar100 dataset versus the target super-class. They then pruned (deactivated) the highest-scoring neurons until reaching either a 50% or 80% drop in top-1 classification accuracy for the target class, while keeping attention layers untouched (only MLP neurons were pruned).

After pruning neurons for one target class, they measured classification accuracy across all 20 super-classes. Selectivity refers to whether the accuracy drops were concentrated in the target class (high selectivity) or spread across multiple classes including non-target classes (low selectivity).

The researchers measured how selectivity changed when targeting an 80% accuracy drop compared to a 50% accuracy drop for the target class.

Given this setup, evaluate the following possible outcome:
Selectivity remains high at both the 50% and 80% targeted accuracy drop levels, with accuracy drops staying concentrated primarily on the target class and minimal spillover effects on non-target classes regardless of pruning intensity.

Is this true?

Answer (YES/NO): NO